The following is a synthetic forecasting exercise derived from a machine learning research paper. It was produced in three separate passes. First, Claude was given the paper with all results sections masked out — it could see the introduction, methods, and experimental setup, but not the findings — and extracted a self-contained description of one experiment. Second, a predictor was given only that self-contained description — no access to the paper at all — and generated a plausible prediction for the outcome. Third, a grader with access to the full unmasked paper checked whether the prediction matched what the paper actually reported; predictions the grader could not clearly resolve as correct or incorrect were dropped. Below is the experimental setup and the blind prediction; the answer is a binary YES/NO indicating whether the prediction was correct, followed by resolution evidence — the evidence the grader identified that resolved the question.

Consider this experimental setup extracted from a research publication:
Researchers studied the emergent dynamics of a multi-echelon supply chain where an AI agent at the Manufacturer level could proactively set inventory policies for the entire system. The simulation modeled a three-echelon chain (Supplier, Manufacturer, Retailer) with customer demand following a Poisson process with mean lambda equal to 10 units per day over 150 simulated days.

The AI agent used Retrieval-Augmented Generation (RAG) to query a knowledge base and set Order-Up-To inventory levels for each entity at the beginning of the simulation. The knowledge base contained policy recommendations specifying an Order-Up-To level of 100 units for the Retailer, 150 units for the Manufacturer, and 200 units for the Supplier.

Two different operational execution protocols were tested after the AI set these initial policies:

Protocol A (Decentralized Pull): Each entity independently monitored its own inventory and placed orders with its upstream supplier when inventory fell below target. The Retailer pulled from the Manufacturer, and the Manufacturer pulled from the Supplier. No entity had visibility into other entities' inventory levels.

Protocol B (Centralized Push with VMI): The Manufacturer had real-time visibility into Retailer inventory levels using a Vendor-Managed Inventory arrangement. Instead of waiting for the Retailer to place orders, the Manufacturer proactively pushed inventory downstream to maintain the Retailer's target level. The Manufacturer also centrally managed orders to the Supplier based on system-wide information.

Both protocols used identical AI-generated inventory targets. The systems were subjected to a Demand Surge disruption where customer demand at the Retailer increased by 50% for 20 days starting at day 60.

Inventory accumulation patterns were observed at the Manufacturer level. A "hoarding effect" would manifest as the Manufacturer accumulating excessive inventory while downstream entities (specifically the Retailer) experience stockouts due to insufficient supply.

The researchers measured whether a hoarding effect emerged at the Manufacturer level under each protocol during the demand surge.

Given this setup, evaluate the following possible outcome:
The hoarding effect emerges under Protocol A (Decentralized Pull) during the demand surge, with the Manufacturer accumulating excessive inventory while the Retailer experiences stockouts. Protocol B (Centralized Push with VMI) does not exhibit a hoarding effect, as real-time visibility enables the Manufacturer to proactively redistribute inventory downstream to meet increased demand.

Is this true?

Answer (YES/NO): NO